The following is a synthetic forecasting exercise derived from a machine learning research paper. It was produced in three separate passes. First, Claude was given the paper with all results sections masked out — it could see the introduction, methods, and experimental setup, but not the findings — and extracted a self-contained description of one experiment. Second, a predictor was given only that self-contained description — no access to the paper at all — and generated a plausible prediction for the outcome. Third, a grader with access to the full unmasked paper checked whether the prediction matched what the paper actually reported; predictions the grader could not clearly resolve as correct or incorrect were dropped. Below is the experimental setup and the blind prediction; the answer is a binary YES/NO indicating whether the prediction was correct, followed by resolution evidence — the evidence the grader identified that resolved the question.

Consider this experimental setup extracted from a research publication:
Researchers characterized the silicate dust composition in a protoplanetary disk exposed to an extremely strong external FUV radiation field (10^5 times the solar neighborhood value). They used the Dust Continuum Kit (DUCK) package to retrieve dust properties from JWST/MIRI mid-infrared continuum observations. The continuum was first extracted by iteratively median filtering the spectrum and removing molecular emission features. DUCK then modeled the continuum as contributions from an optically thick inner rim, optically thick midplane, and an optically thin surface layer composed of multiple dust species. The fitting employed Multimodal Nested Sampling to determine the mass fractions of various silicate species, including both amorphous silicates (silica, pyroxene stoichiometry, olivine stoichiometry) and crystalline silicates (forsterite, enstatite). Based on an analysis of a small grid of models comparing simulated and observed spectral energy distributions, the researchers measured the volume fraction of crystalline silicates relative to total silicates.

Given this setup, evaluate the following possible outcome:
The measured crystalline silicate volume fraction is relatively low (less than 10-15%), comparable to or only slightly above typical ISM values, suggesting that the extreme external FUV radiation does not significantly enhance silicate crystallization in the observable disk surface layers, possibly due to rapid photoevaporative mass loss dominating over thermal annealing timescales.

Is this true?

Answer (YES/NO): YES